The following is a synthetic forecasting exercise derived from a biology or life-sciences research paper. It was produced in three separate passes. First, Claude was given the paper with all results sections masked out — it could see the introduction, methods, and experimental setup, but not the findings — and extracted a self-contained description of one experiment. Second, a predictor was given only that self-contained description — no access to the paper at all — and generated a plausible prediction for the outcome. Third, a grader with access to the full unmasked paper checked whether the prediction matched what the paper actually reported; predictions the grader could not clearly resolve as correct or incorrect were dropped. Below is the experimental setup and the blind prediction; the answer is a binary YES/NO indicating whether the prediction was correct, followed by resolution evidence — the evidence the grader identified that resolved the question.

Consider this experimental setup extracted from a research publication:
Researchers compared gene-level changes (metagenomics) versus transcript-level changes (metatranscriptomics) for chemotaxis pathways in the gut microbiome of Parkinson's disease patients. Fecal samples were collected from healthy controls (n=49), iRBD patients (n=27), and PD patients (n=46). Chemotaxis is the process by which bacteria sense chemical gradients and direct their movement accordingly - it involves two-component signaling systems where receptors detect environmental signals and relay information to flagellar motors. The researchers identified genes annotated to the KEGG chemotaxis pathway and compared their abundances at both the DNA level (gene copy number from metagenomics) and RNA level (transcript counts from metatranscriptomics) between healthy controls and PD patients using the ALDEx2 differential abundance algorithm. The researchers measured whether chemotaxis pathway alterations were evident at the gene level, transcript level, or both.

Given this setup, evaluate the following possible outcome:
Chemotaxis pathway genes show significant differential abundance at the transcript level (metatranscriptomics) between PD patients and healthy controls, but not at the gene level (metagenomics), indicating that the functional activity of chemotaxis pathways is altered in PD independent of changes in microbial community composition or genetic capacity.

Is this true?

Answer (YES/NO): YES